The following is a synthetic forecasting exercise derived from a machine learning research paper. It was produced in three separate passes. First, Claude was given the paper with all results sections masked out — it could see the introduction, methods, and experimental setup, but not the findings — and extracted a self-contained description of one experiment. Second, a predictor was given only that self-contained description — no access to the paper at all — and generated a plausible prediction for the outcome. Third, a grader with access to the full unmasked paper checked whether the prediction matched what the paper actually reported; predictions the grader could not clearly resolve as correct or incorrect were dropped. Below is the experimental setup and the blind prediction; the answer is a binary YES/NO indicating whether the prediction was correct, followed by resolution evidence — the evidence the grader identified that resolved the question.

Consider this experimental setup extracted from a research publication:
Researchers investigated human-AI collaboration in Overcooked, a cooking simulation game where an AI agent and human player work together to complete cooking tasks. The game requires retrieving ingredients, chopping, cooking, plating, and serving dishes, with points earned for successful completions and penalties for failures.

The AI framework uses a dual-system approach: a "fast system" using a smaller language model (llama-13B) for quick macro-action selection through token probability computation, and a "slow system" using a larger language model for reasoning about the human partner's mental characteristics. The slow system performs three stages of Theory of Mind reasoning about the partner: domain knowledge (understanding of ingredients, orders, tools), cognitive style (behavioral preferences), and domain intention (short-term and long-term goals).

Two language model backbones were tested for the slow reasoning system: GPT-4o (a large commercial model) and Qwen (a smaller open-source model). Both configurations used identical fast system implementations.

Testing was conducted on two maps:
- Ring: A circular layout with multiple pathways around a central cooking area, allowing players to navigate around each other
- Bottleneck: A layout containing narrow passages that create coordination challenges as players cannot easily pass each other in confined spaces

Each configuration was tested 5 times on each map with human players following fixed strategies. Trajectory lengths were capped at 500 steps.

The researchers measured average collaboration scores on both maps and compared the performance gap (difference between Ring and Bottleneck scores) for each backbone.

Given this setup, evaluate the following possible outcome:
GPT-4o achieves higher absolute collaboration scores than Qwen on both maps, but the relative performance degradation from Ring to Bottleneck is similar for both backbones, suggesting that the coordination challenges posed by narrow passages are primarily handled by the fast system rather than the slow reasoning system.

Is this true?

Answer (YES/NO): NO